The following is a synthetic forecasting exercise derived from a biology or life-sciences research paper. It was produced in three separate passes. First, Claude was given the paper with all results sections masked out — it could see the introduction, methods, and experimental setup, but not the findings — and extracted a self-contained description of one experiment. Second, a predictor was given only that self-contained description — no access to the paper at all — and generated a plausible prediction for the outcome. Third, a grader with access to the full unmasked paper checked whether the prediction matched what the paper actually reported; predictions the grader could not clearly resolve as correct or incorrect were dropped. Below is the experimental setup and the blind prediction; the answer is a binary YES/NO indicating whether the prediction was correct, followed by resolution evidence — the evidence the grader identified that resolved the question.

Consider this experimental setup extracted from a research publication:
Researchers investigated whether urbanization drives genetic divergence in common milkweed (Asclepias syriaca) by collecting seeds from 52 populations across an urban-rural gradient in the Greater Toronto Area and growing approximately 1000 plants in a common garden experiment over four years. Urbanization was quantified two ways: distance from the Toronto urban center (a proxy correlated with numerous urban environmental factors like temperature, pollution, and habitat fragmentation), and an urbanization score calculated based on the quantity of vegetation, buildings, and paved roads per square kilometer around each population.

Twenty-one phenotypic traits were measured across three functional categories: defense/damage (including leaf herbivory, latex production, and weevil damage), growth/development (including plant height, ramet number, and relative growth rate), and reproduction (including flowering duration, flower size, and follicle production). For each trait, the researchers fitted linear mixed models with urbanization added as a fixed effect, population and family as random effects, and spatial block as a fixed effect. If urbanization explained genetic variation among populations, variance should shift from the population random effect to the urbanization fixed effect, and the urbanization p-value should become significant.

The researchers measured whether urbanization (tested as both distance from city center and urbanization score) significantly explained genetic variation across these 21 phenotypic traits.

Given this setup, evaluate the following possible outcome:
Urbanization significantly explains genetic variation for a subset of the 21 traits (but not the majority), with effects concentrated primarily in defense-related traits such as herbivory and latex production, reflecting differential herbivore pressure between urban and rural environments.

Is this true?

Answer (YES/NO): NO